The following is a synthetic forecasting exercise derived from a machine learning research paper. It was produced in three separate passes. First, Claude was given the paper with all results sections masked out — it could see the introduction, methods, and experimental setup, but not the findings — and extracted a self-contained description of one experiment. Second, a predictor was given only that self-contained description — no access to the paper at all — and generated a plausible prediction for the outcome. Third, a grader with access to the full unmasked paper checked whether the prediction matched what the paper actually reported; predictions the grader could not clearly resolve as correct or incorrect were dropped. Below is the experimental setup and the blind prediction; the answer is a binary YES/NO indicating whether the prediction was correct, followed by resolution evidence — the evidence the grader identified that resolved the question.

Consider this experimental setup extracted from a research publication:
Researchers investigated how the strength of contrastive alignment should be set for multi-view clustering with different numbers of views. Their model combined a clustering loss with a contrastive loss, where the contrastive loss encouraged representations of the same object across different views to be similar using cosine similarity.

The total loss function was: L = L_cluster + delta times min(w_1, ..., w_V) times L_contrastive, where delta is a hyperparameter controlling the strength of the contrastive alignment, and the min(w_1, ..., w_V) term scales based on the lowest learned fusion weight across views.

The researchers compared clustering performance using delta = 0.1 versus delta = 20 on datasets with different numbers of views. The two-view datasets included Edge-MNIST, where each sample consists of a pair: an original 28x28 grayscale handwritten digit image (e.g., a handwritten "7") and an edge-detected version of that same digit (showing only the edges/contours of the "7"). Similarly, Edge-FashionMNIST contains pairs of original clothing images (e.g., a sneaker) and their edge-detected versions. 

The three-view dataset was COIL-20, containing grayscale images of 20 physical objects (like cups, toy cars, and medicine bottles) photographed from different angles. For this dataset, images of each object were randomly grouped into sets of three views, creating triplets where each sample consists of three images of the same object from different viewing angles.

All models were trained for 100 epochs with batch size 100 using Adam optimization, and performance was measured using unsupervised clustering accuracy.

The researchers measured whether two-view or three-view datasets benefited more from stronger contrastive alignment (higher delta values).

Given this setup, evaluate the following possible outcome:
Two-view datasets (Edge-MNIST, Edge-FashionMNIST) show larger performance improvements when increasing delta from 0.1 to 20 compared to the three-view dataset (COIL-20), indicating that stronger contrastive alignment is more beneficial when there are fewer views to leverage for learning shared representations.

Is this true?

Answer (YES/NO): NO